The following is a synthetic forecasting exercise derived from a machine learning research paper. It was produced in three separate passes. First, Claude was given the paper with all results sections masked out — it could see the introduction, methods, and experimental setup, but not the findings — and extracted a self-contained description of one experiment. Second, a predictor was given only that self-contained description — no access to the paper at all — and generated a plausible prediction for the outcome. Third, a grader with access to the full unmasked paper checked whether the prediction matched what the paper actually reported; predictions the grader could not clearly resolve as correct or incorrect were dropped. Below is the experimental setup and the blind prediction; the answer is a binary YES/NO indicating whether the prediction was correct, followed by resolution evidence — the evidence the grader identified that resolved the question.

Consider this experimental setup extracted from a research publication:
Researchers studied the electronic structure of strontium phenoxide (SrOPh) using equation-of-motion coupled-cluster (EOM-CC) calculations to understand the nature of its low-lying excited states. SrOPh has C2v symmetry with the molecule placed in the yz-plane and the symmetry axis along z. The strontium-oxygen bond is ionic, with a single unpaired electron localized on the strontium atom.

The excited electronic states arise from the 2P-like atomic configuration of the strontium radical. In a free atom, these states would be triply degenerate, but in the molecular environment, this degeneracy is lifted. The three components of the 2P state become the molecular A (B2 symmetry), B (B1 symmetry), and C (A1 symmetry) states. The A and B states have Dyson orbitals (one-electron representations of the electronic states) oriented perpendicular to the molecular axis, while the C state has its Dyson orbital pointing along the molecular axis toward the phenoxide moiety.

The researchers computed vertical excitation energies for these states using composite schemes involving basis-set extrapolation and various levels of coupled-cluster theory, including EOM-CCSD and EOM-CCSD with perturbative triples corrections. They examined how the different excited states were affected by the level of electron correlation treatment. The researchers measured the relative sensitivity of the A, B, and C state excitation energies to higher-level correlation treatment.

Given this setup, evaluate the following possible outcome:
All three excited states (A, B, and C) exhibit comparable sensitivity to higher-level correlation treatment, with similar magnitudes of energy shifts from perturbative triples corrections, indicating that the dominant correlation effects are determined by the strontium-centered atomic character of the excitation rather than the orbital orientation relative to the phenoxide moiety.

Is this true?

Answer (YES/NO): NO